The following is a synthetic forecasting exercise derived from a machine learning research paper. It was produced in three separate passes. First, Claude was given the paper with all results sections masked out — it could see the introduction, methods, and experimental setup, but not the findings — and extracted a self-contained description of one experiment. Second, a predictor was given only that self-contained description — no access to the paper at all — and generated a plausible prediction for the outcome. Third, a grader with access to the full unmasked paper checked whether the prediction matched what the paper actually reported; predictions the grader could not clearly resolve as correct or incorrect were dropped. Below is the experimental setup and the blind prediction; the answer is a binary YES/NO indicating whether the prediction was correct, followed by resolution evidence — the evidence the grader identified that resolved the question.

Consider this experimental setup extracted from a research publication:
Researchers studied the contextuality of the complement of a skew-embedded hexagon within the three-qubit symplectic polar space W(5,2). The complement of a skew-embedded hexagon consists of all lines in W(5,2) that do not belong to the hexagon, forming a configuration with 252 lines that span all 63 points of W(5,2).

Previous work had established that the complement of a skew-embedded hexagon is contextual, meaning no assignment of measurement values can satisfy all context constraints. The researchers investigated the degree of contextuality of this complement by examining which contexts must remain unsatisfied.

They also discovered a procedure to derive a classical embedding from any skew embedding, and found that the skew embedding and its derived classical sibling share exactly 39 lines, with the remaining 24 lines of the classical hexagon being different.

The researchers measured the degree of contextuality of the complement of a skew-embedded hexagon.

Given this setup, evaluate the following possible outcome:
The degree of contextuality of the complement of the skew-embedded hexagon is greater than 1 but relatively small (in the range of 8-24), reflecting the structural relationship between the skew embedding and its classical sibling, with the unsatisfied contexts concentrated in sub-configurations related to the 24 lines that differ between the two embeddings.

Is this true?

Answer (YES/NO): YES